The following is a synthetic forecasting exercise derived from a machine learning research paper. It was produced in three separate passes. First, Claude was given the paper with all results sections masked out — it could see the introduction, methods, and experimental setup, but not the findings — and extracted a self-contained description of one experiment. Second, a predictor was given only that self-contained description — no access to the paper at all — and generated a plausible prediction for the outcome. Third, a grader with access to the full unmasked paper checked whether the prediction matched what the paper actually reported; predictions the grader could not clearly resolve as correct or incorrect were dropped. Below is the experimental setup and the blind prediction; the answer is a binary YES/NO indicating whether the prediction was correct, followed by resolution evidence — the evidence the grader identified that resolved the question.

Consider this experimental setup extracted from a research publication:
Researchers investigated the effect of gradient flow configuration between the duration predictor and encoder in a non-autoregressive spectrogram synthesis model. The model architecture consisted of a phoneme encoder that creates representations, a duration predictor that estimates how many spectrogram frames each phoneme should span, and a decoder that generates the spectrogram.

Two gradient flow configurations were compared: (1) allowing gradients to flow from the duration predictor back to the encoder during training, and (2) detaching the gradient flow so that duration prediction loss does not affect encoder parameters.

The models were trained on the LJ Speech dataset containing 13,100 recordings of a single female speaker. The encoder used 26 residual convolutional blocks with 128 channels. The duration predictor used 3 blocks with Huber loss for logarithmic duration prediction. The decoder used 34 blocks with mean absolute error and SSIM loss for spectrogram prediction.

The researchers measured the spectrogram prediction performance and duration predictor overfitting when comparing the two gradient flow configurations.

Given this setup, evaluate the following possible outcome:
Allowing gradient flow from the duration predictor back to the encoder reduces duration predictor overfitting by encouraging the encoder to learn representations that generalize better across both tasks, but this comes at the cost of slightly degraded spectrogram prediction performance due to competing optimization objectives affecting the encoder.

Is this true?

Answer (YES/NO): NO